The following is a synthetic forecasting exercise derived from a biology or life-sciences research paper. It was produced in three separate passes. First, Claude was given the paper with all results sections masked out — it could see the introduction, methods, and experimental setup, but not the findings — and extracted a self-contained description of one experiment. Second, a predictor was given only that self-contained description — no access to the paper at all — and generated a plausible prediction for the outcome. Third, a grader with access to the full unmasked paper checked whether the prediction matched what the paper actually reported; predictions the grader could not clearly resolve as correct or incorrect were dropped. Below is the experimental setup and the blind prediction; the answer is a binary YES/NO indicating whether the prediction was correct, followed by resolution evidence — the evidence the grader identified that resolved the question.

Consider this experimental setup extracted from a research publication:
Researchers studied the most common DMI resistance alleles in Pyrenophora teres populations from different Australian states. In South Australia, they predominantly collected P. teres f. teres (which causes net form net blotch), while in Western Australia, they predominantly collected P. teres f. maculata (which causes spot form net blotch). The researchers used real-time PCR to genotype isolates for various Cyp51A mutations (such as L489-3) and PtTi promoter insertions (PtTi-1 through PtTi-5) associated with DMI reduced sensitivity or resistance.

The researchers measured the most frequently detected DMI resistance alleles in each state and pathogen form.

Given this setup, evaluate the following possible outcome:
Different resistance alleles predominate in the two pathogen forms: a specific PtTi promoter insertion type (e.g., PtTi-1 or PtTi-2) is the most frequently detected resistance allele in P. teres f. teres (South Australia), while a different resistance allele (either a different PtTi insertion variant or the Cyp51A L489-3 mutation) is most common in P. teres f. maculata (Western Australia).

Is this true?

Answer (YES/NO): NO